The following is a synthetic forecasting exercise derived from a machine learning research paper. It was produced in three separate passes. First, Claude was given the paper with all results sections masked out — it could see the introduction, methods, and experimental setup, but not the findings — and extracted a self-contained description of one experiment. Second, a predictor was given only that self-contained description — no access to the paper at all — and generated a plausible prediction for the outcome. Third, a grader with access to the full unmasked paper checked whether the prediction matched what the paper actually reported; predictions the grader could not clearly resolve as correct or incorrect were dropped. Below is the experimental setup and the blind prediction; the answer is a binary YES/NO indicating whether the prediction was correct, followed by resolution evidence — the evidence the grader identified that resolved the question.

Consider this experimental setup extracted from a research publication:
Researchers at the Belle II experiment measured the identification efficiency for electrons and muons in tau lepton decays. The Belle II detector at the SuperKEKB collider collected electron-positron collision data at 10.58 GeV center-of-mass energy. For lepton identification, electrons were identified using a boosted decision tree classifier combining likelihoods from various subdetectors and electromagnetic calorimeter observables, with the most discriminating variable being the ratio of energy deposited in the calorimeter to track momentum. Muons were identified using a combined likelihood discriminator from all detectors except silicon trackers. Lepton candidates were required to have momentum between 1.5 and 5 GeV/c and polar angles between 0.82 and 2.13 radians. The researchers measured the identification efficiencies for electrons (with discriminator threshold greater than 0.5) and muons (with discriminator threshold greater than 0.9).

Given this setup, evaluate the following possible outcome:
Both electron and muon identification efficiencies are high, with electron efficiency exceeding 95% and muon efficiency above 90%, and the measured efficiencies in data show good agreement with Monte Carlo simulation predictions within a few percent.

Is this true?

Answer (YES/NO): NO